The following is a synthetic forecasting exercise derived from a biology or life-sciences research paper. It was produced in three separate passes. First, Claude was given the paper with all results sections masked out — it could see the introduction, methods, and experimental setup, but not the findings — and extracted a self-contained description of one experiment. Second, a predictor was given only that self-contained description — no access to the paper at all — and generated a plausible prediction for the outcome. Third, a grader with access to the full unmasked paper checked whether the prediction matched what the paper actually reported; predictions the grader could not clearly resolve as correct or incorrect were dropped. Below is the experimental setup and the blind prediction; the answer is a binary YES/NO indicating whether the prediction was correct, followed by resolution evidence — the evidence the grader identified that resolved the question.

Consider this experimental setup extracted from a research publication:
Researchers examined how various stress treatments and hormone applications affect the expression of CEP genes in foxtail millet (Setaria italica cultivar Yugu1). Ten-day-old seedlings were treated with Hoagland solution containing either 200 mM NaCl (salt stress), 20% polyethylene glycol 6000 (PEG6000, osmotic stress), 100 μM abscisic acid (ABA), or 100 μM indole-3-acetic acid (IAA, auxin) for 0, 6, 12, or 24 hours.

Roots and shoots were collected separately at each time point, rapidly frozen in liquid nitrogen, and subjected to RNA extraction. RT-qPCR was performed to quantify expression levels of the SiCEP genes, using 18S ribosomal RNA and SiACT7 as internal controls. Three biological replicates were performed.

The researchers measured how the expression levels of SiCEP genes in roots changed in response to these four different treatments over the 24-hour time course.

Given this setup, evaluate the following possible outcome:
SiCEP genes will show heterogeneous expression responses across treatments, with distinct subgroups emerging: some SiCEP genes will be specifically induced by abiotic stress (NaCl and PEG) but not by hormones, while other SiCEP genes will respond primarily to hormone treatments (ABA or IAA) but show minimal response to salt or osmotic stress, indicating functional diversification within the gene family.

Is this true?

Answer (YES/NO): NO